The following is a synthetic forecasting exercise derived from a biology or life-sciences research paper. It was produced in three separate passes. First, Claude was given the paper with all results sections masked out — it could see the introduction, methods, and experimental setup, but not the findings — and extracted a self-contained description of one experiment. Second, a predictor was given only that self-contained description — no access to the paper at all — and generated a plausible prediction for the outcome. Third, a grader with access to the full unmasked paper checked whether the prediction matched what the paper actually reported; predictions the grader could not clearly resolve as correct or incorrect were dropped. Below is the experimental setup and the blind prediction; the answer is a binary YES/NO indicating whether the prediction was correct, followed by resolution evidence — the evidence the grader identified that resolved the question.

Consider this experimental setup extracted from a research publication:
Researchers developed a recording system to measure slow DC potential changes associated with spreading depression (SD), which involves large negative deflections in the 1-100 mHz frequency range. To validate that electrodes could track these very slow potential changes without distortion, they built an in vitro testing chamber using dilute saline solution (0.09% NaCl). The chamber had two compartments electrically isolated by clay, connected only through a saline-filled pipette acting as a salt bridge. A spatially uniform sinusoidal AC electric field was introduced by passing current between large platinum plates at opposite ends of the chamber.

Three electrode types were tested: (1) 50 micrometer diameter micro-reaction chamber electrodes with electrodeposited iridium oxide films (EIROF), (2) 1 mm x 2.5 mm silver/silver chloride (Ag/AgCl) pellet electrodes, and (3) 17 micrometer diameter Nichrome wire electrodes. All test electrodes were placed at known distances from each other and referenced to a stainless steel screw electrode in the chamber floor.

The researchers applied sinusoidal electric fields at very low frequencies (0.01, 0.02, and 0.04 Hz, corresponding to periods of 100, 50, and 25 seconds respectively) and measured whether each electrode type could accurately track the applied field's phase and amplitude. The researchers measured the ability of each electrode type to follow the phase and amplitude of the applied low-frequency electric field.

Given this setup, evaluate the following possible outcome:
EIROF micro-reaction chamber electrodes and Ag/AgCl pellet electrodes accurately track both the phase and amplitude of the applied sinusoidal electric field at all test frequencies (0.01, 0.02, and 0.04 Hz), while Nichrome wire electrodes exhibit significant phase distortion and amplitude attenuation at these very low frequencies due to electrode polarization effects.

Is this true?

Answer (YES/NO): NO